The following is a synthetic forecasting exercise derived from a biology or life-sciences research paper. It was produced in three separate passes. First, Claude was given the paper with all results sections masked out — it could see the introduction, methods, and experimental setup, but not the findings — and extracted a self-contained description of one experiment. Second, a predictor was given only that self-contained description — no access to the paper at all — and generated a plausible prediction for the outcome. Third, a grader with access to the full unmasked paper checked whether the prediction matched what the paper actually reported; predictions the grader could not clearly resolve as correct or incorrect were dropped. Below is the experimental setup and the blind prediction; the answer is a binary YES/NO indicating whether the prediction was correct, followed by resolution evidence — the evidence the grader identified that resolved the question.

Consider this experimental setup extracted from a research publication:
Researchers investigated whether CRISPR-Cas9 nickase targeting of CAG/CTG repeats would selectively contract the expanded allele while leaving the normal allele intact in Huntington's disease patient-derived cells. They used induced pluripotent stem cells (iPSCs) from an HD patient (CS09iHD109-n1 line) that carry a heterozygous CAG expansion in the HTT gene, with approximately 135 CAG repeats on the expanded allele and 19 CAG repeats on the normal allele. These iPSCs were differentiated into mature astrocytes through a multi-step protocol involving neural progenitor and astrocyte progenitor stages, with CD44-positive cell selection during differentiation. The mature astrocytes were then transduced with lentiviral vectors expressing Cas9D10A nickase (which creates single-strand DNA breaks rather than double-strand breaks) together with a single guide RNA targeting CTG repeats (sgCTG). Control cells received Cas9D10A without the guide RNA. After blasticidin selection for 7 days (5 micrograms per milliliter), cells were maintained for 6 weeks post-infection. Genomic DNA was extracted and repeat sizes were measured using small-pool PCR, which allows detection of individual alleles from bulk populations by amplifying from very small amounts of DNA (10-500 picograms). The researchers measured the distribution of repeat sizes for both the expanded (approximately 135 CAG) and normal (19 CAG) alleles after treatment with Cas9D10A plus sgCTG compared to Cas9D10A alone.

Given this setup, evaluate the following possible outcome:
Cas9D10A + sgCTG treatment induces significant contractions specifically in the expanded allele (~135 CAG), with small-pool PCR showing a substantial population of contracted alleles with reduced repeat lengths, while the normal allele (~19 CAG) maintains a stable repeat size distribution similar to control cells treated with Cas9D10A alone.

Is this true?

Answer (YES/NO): YES